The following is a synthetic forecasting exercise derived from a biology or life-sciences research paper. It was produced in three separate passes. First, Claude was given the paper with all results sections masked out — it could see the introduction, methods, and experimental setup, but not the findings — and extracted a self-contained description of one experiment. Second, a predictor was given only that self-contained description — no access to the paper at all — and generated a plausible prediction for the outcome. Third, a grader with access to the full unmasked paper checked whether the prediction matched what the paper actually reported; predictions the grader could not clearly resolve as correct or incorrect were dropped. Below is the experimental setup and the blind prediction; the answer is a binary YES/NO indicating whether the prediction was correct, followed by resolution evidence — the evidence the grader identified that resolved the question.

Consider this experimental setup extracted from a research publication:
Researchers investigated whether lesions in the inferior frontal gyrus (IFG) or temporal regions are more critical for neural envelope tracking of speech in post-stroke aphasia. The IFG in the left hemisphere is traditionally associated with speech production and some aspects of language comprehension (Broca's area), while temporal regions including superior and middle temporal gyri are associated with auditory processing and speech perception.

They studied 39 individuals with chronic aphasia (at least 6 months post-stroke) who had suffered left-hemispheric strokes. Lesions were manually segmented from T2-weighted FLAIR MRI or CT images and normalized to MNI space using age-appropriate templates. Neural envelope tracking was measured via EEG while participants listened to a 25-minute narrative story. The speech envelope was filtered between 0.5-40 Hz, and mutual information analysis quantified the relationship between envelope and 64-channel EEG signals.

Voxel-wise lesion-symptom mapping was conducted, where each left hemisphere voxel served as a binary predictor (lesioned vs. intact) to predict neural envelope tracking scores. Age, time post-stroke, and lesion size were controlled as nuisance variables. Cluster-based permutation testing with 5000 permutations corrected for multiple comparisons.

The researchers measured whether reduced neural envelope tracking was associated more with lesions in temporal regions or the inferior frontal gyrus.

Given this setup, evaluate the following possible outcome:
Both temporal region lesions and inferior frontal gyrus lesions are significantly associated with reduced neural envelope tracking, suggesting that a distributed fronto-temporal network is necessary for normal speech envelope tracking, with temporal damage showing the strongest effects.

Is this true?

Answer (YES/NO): NO